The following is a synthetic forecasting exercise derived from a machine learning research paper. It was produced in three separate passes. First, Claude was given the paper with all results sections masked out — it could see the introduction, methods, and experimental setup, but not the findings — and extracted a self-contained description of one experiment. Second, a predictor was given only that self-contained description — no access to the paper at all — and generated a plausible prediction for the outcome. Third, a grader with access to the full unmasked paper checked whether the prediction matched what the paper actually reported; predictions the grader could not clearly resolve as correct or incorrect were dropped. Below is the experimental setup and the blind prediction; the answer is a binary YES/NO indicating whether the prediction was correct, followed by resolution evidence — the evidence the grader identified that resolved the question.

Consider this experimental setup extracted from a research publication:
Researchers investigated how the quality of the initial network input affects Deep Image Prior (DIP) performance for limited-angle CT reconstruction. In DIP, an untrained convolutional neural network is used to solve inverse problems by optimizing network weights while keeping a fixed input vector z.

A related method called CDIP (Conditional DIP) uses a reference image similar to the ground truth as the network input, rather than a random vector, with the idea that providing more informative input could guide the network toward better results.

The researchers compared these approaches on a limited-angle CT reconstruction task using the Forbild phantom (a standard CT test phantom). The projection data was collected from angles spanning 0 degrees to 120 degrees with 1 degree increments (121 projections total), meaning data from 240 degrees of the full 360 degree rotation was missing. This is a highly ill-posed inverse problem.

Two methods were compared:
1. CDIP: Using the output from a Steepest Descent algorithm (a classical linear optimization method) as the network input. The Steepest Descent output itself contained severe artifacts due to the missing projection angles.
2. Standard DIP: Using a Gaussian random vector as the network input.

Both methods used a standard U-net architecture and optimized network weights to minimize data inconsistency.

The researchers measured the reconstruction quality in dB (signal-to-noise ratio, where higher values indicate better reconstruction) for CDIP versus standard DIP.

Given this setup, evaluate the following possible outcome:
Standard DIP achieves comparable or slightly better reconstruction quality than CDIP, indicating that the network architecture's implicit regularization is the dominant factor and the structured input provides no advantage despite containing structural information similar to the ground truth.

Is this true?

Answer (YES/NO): NO